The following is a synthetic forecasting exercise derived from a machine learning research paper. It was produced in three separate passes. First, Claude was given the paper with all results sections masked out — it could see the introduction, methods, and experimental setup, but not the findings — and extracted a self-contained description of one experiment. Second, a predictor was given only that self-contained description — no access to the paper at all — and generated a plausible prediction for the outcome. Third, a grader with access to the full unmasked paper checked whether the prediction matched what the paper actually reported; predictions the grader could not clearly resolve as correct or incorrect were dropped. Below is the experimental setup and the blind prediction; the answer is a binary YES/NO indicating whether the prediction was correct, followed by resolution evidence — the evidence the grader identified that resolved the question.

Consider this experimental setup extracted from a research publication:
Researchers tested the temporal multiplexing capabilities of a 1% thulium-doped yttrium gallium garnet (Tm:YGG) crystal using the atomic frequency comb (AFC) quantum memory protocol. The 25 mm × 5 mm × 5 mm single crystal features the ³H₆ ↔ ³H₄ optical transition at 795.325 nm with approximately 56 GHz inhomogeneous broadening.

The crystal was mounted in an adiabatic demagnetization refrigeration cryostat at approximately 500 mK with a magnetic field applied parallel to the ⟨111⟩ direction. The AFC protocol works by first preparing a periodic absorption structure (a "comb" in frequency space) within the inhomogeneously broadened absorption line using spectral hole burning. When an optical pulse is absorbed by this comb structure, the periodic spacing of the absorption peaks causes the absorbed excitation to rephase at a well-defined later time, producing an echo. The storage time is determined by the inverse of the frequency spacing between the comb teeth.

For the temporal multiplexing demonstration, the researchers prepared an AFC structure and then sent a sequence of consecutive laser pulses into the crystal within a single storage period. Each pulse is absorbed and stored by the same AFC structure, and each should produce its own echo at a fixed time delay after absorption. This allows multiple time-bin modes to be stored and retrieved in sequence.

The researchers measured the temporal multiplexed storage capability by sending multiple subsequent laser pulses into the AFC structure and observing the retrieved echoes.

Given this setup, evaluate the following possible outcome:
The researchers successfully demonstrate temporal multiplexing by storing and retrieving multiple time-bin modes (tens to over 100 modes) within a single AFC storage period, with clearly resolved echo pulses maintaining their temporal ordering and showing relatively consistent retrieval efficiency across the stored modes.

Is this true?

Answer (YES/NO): NO